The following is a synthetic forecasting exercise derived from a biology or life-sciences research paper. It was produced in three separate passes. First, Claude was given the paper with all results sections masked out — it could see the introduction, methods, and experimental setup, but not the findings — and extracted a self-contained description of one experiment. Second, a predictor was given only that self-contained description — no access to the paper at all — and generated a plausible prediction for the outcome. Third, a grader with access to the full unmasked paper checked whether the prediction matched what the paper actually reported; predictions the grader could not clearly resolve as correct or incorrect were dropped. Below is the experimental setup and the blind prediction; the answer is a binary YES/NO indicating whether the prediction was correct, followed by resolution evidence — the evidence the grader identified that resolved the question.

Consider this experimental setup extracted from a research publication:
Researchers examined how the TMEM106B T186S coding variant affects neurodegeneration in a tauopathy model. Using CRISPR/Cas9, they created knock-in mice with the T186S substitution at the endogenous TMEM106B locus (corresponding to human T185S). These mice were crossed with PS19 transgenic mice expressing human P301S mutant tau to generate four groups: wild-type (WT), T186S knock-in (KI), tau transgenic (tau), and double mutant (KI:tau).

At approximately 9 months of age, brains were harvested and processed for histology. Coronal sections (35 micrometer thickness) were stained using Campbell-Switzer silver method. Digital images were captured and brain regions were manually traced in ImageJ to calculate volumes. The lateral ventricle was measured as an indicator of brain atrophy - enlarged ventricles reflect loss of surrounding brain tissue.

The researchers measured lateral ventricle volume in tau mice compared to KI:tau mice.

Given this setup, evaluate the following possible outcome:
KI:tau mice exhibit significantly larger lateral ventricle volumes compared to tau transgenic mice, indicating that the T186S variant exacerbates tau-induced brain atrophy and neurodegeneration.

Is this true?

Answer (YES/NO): NO